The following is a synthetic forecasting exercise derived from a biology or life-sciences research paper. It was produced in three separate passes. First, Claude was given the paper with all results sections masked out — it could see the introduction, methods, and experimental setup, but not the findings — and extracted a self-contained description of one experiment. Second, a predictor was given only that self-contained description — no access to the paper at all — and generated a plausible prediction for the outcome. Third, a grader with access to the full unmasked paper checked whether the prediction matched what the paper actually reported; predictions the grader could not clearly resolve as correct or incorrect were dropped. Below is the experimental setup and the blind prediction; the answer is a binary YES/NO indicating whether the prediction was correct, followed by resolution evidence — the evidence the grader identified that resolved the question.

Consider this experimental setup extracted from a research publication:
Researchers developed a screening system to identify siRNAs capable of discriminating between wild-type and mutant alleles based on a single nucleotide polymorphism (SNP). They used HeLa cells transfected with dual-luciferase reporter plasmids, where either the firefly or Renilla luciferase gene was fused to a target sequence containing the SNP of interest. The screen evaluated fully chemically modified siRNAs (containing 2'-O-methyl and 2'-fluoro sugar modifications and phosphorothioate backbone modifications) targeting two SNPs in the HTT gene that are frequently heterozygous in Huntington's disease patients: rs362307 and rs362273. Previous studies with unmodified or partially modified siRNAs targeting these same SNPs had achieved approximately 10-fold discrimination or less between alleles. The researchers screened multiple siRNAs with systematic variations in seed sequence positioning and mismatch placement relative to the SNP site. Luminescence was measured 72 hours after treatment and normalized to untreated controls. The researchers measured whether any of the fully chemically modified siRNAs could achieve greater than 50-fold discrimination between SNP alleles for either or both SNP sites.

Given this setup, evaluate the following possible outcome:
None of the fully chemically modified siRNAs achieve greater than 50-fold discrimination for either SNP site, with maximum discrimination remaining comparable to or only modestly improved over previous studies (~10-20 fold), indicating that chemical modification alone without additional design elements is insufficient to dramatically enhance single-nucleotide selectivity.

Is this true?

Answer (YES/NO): NO